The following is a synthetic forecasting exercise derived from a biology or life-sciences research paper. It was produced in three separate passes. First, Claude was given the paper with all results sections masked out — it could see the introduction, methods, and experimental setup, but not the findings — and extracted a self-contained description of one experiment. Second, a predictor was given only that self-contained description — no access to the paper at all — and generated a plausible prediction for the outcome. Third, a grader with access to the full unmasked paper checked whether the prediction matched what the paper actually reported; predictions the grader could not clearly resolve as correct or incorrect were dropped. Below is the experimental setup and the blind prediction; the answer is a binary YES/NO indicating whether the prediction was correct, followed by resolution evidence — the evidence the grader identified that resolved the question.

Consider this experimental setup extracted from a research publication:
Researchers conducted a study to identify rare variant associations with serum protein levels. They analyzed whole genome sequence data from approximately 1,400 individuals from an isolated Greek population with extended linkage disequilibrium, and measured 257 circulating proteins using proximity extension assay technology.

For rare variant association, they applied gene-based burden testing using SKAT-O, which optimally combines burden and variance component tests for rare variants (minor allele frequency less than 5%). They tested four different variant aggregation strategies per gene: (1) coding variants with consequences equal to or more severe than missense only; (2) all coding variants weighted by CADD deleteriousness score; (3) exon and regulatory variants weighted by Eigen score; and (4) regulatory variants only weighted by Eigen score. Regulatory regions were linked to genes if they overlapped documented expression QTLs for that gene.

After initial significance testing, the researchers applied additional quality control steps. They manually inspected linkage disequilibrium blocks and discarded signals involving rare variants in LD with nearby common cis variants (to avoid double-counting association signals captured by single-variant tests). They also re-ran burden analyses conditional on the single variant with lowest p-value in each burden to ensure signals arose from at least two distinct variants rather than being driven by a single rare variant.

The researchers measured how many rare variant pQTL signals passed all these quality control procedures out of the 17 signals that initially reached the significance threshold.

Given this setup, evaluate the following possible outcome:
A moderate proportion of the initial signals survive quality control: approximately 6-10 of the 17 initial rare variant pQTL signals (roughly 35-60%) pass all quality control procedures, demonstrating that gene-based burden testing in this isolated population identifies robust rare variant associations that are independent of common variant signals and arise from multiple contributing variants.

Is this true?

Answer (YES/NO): YES